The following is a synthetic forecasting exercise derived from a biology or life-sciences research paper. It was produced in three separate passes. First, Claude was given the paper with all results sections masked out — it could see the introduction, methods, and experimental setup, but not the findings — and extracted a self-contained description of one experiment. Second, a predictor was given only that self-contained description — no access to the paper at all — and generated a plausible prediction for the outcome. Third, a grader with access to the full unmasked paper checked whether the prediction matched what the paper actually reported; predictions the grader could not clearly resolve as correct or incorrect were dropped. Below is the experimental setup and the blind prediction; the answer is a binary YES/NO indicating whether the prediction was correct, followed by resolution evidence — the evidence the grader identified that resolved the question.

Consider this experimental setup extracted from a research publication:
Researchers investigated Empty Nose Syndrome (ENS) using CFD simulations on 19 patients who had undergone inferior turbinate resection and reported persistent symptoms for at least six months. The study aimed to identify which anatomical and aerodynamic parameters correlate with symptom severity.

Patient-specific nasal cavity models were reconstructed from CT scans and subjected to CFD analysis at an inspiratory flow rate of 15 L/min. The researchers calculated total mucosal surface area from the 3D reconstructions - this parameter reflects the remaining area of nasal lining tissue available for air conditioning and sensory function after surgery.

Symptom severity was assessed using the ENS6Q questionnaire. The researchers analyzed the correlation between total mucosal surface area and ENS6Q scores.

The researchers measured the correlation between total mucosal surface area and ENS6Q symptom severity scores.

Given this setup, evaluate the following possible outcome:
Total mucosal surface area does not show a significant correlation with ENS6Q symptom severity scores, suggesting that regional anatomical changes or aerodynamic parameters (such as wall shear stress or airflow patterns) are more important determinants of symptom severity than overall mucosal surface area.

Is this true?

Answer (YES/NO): NO